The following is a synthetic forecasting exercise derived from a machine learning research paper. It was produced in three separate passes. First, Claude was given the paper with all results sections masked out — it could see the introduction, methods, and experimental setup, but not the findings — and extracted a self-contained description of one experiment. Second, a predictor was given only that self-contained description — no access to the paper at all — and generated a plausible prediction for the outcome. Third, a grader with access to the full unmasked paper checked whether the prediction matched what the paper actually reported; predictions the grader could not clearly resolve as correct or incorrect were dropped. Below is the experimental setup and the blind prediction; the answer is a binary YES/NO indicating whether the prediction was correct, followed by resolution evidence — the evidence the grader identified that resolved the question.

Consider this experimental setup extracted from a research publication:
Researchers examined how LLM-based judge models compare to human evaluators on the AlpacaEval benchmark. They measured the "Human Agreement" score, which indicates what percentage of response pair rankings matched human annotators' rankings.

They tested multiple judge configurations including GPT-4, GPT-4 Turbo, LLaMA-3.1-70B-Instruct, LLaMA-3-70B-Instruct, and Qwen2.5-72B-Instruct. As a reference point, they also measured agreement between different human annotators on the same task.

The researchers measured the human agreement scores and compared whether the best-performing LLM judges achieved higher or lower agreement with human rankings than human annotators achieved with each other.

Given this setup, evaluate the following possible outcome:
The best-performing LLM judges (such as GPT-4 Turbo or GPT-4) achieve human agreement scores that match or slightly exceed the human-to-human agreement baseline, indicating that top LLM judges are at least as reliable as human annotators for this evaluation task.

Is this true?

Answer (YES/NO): YES